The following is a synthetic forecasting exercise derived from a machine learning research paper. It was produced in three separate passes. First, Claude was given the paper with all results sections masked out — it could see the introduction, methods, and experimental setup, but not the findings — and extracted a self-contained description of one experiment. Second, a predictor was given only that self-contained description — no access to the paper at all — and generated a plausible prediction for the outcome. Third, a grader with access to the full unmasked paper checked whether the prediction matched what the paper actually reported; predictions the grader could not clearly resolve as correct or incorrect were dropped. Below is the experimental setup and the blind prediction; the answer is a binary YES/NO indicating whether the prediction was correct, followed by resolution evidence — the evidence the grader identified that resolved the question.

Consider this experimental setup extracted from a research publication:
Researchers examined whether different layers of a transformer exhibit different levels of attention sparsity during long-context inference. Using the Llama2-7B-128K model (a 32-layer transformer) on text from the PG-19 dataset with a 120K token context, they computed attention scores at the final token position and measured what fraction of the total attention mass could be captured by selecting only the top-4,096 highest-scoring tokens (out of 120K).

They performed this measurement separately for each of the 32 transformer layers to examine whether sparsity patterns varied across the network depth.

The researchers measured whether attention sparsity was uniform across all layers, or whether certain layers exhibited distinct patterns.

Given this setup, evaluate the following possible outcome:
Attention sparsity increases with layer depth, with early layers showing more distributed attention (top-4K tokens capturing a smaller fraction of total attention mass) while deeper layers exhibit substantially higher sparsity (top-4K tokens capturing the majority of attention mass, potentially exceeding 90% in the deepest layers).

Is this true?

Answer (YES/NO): NO